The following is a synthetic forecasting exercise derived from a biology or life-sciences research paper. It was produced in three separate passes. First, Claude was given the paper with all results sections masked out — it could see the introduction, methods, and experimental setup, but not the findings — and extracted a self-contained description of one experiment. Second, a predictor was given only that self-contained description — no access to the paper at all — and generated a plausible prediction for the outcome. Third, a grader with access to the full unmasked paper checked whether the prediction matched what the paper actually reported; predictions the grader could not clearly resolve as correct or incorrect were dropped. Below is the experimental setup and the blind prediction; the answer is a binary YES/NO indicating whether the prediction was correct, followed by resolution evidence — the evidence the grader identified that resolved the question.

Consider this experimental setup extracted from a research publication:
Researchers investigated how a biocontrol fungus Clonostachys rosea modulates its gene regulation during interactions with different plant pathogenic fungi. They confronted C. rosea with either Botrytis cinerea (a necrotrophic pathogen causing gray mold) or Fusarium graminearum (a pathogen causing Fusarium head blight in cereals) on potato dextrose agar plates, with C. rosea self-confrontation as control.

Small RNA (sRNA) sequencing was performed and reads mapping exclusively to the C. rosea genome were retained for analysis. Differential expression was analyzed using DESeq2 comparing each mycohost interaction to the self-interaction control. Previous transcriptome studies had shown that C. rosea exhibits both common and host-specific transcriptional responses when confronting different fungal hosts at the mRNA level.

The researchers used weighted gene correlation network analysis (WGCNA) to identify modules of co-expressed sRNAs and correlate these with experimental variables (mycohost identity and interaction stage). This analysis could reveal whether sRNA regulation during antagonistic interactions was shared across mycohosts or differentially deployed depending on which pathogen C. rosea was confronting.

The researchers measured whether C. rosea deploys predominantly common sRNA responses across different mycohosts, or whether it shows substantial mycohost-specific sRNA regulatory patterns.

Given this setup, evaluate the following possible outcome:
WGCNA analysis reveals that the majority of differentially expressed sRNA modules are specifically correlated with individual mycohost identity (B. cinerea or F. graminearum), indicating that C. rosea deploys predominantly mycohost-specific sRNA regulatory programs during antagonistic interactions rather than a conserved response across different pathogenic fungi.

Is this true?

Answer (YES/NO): NO